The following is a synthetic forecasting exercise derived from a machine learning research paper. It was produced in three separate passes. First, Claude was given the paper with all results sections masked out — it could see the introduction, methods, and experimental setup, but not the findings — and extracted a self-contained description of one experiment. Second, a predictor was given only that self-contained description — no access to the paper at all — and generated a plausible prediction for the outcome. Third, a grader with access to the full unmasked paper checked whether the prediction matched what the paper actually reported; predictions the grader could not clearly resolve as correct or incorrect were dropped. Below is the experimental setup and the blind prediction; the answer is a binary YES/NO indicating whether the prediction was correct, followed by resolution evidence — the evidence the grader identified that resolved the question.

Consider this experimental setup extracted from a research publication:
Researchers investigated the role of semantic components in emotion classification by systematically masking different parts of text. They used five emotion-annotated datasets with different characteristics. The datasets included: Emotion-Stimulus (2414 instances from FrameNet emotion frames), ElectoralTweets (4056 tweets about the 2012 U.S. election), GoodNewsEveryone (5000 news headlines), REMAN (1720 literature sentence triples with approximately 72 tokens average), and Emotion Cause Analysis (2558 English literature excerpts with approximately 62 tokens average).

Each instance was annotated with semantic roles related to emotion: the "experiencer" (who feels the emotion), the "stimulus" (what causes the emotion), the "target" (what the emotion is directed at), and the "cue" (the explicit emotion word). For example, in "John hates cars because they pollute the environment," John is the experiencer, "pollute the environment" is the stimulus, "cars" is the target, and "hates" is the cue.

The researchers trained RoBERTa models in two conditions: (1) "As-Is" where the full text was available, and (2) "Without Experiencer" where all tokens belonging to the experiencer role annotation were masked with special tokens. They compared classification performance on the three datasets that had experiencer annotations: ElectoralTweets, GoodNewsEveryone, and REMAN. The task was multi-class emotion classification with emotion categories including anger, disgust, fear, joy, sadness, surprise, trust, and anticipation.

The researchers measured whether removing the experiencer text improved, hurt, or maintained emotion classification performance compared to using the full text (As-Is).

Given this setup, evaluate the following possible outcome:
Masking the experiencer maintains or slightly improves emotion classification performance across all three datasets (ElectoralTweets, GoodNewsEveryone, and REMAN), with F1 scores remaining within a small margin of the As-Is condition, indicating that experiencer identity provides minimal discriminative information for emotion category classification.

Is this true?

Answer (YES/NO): NO